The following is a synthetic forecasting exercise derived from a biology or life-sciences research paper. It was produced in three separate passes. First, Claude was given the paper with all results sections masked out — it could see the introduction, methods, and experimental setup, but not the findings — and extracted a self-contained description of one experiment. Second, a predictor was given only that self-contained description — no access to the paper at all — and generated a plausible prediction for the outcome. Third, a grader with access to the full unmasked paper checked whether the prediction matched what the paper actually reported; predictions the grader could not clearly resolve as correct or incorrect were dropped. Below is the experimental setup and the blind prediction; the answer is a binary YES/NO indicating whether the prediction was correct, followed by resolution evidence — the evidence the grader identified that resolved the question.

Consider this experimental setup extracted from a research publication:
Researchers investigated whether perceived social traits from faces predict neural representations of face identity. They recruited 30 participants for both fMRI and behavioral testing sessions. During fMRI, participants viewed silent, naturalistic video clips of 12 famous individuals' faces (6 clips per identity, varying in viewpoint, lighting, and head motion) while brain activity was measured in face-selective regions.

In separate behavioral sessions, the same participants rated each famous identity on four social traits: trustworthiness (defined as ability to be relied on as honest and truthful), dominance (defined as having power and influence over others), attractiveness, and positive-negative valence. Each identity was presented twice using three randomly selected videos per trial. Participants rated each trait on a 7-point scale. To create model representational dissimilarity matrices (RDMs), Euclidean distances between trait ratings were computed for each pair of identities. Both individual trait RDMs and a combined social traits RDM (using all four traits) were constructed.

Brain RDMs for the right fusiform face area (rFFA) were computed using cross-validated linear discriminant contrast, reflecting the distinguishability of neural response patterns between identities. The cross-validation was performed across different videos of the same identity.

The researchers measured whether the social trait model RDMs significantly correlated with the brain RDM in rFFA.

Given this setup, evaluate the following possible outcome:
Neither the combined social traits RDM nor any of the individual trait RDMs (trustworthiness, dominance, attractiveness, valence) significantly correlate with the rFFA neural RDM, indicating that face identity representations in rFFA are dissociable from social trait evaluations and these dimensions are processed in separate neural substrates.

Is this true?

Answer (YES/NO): NO